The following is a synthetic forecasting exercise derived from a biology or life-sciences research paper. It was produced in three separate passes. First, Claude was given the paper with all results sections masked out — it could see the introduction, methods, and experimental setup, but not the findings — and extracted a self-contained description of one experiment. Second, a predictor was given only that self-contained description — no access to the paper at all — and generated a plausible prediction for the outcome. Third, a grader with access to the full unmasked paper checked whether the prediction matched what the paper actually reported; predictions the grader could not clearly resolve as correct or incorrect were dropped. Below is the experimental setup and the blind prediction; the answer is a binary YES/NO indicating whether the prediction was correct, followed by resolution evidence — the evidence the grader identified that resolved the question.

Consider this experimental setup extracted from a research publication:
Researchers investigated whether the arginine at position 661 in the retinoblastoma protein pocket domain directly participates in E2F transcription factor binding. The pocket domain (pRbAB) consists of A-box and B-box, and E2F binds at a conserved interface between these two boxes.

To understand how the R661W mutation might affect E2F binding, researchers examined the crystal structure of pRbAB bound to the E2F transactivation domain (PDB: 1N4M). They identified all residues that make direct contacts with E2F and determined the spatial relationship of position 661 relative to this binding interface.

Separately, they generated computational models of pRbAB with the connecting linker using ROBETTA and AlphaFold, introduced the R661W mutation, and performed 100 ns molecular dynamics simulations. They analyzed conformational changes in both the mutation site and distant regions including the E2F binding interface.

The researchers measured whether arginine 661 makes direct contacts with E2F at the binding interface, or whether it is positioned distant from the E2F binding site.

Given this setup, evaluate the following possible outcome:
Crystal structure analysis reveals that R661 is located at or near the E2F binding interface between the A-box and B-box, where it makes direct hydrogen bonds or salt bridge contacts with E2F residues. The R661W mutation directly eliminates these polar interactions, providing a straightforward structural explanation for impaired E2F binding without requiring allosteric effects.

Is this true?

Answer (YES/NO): NO